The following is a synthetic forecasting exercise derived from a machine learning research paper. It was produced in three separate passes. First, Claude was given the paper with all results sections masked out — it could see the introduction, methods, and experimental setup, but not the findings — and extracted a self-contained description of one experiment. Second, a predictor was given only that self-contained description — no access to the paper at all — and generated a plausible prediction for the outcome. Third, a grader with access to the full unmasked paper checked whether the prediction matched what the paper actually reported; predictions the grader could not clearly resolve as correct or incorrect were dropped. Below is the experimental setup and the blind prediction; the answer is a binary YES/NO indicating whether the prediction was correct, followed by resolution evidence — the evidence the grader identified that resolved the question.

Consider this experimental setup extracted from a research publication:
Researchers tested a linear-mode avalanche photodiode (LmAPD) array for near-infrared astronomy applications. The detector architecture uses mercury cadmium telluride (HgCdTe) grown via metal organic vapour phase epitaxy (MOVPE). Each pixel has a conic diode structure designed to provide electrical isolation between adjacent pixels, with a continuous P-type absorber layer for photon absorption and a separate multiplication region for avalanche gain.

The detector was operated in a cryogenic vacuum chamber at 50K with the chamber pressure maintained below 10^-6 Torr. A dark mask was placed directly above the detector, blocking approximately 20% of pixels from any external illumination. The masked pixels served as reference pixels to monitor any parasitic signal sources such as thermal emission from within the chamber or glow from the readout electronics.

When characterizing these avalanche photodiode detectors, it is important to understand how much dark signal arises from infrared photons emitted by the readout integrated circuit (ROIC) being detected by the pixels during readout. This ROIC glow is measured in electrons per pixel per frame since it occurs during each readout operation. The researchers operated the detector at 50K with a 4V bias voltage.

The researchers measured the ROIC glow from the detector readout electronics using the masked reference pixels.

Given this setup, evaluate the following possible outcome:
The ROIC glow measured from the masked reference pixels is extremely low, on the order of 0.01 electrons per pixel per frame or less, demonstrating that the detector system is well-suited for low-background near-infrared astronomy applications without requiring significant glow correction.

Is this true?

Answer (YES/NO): YES